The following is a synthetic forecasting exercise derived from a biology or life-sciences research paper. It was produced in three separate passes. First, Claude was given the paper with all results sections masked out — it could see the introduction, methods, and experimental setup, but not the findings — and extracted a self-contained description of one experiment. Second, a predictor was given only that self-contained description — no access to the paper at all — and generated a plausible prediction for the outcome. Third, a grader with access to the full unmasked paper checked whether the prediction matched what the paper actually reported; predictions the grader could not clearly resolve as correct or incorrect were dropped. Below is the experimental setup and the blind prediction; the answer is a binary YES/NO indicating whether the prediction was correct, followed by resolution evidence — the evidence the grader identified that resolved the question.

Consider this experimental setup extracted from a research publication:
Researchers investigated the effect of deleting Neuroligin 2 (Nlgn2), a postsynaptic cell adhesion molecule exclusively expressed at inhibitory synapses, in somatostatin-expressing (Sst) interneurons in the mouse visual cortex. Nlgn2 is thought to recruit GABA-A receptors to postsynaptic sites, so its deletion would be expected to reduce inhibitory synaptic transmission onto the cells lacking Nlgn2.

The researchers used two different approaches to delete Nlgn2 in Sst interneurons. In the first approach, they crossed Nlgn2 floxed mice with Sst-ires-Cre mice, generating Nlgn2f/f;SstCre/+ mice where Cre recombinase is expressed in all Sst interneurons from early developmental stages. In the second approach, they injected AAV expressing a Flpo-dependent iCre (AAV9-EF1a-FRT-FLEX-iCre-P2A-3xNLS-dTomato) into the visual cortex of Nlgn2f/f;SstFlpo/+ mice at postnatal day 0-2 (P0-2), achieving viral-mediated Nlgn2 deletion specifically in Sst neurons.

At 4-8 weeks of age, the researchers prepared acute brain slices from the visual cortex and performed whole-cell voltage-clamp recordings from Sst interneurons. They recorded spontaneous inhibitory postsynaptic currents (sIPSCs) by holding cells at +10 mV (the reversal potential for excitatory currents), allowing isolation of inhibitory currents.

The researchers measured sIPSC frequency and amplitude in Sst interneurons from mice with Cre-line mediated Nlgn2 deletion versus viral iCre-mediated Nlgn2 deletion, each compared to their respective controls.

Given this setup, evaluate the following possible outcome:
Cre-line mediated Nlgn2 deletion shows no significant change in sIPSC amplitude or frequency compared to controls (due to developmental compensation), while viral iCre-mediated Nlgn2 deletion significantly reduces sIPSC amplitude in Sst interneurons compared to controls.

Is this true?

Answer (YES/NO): NO